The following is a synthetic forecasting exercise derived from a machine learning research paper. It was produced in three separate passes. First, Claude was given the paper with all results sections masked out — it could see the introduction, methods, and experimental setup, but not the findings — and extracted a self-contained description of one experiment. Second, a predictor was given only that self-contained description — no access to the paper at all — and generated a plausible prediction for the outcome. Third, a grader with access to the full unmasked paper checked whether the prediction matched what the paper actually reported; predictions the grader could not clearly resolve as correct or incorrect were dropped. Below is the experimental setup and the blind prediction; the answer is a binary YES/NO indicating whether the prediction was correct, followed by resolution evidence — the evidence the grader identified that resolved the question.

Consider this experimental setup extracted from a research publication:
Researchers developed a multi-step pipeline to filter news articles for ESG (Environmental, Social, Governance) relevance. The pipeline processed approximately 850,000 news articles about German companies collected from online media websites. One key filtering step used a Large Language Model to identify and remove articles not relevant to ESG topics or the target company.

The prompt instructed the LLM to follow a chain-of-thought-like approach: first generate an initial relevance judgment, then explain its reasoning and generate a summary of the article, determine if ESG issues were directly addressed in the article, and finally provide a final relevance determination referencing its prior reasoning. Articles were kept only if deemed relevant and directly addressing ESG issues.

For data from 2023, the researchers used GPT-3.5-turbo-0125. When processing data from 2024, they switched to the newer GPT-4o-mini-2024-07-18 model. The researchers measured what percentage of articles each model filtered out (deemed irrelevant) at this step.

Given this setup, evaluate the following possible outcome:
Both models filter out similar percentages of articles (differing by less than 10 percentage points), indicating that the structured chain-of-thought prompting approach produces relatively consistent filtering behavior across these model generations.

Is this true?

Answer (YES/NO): NO